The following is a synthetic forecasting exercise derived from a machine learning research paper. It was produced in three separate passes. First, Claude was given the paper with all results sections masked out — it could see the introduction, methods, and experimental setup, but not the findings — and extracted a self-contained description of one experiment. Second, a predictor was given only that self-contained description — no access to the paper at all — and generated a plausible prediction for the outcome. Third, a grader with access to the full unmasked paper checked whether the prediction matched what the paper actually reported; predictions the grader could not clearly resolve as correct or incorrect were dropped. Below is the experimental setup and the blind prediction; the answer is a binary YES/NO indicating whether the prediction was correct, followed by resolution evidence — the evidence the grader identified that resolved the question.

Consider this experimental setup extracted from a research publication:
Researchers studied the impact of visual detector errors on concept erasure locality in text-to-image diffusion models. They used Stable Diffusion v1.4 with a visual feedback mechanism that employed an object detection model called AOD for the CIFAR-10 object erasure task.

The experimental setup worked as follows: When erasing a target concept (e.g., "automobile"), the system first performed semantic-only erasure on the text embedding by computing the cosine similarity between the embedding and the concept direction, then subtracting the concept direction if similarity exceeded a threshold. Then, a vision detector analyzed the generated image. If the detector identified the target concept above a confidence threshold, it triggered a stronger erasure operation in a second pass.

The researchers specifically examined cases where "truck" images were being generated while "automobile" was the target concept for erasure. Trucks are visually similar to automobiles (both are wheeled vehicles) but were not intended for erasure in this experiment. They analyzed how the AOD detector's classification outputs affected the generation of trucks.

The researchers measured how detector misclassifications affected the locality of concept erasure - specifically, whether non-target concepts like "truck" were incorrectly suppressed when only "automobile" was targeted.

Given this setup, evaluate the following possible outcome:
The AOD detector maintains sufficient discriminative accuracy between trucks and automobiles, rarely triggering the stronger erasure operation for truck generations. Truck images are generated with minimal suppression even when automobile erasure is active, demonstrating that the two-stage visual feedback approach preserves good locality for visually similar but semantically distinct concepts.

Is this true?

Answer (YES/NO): NO